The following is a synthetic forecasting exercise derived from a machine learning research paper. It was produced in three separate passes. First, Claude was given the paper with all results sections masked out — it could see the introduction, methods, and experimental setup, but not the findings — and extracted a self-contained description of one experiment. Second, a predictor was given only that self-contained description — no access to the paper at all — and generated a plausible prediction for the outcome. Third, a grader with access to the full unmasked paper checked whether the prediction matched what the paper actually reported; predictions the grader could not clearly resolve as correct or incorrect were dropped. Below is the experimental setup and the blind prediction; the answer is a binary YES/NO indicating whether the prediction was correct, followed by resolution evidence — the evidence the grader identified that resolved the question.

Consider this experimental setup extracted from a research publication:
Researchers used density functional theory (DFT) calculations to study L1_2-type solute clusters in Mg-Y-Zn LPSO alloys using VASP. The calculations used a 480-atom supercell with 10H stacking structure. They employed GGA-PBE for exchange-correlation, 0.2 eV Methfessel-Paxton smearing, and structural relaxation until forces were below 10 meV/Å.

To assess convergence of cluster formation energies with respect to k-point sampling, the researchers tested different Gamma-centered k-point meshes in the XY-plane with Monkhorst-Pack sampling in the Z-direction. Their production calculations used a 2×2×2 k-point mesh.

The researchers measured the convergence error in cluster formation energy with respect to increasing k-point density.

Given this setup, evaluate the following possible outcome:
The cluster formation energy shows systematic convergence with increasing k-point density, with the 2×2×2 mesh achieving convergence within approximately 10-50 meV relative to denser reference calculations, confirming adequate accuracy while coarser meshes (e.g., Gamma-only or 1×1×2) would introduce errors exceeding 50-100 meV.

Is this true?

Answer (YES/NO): NO